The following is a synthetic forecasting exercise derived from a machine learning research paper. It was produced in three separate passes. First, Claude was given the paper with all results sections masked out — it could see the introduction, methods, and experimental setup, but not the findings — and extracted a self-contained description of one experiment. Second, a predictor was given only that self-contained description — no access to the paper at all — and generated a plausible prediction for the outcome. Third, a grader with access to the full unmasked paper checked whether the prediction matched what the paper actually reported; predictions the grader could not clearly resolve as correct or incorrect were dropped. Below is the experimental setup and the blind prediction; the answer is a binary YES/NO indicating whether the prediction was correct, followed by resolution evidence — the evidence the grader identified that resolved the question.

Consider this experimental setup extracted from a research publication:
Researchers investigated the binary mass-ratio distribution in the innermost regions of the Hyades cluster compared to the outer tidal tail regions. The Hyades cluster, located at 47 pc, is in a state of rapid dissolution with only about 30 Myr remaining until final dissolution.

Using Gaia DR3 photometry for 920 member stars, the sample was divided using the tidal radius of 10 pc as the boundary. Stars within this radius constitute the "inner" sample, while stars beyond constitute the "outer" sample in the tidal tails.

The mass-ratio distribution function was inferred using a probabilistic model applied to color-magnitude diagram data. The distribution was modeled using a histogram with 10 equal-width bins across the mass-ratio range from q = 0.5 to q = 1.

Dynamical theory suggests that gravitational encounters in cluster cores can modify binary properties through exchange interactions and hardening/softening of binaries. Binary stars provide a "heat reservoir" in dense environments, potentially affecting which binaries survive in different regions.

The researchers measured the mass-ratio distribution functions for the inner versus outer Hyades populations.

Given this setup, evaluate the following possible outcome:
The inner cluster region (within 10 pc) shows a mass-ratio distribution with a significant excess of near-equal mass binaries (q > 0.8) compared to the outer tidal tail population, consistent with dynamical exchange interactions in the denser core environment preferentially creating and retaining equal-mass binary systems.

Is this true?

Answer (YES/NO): YES